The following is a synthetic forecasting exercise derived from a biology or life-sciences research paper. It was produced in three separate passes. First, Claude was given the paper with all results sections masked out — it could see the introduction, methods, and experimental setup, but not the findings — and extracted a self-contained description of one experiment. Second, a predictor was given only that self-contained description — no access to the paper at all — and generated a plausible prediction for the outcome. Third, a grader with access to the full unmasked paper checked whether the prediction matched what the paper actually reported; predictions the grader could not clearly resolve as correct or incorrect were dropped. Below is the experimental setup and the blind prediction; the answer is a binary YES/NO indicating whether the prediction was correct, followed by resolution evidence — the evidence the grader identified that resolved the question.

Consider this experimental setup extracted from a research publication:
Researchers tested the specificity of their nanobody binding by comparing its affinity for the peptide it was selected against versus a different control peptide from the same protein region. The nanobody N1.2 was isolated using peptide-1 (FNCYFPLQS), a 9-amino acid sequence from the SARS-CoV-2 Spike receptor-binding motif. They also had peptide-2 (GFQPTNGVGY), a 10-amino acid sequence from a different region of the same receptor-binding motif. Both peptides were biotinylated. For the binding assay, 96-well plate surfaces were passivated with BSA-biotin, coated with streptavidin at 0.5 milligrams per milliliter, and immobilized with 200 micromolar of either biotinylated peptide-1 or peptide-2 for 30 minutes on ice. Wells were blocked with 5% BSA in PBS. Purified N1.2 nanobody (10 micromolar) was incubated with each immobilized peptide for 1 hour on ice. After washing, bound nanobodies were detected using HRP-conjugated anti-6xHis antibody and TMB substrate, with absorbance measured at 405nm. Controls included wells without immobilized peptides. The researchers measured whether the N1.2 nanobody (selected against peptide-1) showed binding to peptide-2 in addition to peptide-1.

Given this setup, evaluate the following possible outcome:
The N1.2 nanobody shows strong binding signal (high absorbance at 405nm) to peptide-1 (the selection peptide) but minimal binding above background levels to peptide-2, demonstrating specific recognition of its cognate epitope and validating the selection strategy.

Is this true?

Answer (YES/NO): YES